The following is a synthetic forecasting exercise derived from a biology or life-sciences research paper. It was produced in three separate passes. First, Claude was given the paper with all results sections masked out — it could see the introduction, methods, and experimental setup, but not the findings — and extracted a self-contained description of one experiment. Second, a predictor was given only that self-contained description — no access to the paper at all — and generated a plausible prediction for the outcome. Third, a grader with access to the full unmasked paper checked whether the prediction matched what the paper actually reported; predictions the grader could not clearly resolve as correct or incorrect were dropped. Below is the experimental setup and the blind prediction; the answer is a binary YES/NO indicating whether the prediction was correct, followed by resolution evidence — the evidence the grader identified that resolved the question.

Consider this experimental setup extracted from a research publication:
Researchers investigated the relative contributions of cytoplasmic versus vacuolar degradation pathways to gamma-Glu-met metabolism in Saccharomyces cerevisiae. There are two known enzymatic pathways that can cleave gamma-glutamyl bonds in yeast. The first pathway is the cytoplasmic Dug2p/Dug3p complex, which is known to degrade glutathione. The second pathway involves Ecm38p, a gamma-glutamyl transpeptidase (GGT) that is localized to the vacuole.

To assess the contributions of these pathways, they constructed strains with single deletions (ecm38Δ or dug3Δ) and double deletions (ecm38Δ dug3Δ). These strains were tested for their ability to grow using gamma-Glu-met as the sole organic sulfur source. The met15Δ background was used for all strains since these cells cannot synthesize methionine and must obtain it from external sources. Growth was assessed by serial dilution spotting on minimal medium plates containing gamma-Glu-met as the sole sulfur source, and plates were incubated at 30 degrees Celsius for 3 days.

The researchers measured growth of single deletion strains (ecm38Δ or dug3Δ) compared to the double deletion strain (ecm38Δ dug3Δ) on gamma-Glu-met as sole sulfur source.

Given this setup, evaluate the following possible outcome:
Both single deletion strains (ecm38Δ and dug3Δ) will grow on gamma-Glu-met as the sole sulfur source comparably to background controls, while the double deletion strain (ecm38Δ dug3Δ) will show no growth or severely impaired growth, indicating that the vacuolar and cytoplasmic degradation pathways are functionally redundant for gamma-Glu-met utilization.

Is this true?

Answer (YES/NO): NO